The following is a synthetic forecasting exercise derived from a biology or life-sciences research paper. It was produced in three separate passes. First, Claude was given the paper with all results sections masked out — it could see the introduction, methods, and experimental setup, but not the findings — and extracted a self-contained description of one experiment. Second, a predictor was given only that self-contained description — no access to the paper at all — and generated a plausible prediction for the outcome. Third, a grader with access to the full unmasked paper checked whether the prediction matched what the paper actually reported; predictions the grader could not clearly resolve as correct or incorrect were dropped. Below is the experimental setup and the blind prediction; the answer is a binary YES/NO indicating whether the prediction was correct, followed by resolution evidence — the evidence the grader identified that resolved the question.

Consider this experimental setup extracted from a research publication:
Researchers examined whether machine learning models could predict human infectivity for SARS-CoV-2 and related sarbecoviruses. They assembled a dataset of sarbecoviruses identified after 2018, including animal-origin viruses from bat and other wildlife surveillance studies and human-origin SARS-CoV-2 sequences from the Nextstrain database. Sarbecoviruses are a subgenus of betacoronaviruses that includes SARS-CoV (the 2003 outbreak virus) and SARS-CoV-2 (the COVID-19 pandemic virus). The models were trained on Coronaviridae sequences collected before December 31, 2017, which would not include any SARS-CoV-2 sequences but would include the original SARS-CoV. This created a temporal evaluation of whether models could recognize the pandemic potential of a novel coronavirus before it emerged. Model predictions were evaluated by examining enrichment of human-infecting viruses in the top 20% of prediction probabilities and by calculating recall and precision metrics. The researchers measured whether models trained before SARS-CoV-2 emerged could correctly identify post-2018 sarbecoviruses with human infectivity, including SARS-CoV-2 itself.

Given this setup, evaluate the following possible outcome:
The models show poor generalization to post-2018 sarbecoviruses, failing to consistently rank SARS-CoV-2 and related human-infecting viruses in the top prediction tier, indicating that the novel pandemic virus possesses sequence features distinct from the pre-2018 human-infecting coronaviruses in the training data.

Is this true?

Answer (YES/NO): YES